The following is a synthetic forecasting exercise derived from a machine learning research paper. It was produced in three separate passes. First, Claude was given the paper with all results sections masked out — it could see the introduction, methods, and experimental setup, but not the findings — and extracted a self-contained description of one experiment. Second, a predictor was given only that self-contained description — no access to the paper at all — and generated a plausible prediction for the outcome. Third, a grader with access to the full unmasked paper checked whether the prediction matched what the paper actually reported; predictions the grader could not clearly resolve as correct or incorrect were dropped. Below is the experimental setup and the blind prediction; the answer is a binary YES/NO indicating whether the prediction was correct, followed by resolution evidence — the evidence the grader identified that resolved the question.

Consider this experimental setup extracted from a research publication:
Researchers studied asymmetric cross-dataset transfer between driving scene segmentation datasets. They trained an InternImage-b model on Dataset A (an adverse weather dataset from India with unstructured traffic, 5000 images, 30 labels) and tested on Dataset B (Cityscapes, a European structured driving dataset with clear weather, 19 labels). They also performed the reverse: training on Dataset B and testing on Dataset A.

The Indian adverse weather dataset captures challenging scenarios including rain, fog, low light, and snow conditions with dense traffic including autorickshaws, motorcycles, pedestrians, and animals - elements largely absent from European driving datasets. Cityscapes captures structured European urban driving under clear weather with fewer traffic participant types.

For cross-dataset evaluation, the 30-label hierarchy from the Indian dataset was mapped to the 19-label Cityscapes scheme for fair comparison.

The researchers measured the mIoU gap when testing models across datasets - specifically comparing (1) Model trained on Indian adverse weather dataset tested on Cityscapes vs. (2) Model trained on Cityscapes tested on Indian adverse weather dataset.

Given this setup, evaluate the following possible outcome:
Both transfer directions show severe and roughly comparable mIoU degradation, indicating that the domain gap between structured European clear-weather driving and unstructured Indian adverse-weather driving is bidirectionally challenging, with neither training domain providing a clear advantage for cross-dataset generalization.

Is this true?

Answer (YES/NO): NO